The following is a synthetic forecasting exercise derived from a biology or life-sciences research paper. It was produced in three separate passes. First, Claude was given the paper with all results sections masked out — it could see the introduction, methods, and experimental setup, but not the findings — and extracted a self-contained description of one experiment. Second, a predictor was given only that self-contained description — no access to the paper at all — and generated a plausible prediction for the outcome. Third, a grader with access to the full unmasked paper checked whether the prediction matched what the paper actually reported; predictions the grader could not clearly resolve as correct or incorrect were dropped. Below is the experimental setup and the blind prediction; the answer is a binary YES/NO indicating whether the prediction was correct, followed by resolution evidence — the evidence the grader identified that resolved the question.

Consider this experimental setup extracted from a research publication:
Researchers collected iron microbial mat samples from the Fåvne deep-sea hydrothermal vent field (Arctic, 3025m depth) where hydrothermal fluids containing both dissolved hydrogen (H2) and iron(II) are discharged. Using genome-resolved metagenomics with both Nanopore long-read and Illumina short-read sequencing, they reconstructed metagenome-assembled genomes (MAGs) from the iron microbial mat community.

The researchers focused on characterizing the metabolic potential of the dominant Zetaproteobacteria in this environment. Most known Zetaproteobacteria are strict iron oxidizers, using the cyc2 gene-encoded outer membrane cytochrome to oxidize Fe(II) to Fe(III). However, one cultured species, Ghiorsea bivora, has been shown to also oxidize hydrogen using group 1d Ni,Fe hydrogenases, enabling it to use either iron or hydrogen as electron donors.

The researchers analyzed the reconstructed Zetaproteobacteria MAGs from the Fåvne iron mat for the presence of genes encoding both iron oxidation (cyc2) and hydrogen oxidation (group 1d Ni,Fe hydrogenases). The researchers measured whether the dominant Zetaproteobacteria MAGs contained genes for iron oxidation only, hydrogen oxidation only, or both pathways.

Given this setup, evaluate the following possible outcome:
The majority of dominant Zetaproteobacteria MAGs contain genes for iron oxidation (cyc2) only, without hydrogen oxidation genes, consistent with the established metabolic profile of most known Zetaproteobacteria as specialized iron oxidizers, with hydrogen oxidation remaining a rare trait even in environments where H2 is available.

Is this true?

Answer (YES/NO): NO